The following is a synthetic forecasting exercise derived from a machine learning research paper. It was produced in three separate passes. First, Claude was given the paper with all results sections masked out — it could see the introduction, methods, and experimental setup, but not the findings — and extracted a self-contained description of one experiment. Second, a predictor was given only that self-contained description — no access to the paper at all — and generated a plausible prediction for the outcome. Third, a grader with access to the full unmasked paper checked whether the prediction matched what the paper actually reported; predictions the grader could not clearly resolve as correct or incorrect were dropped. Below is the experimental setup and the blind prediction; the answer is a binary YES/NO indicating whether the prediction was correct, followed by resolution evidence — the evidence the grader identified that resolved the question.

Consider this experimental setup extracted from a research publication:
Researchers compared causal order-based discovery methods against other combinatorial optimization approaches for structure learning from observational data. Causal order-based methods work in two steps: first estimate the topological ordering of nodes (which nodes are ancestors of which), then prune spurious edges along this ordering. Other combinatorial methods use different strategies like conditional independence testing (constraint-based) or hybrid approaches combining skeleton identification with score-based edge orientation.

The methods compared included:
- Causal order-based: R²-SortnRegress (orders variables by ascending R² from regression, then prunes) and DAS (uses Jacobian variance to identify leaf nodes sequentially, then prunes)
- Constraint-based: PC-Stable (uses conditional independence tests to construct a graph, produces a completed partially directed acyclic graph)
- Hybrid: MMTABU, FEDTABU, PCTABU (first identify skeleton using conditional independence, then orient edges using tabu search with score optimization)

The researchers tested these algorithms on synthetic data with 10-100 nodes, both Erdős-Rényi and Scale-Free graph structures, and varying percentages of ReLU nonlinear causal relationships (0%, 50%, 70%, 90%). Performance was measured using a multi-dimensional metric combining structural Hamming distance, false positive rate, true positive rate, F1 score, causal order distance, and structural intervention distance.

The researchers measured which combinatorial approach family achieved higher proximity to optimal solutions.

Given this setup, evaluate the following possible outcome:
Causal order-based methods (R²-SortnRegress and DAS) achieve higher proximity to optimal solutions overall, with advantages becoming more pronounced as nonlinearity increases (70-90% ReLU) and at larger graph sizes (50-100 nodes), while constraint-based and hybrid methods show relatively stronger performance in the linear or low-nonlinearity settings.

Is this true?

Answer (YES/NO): NO